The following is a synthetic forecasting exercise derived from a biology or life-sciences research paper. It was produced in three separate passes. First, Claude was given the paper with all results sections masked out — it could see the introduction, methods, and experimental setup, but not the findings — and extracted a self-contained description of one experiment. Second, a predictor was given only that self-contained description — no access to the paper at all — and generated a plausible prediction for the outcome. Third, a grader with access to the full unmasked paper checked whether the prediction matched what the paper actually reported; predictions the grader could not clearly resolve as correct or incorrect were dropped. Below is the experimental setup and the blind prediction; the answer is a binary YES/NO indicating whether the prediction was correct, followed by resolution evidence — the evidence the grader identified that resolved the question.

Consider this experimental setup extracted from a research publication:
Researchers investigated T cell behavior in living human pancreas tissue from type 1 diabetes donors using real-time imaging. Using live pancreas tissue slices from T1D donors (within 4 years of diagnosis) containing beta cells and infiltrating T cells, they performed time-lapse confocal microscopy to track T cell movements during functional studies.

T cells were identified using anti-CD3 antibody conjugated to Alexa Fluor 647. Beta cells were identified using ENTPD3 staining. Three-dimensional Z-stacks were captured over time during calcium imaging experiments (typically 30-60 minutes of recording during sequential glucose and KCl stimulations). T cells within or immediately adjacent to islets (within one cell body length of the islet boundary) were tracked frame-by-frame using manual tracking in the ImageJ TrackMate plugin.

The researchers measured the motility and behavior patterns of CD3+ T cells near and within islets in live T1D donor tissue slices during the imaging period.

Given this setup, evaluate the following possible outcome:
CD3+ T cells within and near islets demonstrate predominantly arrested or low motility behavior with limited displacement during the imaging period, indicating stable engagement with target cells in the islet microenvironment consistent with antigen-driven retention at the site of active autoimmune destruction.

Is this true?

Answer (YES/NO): NO